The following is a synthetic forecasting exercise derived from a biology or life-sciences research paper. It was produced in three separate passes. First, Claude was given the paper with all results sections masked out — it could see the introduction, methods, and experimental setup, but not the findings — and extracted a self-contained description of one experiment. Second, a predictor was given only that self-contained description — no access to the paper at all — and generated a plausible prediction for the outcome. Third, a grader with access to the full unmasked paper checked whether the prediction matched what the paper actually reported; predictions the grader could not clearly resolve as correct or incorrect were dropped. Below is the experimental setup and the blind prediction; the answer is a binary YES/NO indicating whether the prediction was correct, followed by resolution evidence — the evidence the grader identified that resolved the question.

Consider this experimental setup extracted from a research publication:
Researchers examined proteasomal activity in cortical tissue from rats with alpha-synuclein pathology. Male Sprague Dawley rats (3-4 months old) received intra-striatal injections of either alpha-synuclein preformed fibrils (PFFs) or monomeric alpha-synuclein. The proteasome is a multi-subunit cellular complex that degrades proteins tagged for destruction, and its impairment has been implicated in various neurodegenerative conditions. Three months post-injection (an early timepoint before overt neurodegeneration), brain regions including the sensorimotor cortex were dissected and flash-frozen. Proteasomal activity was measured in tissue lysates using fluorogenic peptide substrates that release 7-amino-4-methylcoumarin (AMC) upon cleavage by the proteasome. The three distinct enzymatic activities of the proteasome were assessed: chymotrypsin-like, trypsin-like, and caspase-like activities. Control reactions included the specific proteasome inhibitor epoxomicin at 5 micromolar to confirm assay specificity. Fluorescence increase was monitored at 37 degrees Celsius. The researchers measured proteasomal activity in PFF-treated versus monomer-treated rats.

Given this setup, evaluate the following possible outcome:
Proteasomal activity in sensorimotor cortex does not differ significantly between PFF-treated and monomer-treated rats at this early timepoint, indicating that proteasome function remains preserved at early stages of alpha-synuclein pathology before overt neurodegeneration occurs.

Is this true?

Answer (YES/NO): YES